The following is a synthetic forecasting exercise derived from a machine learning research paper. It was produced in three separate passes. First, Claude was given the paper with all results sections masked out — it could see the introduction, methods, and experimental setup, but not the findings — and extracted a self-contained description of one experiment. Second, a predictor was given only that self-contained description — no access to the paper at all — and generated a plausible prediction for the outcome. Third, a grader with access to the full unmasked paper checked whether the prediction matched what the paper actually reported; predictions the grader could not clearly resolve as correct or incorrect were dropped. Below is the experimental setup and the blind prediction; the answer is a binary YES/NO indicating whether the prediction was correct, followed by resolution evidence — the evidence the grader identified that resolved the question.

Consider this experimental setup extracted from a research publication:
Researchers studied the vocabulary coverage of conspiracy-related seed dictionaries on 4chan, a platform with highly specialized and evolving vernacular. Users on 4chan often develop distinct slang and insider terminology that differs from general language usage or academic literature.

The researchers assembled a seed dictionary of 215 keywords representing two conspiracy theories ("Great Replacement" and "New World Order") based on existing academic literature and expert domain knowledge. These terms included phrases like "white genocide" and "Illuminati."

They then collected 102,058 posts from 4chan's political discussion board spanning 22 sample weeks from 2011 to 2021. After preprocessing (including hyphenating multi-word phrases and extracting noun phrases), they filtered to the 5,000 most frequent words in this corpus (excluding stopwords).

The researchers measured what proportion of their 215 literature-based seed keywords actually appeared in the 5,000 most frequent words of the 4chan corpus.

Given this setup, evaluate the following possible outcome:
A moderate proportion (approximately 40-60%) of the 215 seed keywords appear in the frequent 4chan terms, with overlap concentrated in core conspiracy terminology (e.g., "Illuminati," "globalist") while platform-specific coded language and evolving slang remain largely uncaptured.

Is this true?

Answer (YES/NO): YES